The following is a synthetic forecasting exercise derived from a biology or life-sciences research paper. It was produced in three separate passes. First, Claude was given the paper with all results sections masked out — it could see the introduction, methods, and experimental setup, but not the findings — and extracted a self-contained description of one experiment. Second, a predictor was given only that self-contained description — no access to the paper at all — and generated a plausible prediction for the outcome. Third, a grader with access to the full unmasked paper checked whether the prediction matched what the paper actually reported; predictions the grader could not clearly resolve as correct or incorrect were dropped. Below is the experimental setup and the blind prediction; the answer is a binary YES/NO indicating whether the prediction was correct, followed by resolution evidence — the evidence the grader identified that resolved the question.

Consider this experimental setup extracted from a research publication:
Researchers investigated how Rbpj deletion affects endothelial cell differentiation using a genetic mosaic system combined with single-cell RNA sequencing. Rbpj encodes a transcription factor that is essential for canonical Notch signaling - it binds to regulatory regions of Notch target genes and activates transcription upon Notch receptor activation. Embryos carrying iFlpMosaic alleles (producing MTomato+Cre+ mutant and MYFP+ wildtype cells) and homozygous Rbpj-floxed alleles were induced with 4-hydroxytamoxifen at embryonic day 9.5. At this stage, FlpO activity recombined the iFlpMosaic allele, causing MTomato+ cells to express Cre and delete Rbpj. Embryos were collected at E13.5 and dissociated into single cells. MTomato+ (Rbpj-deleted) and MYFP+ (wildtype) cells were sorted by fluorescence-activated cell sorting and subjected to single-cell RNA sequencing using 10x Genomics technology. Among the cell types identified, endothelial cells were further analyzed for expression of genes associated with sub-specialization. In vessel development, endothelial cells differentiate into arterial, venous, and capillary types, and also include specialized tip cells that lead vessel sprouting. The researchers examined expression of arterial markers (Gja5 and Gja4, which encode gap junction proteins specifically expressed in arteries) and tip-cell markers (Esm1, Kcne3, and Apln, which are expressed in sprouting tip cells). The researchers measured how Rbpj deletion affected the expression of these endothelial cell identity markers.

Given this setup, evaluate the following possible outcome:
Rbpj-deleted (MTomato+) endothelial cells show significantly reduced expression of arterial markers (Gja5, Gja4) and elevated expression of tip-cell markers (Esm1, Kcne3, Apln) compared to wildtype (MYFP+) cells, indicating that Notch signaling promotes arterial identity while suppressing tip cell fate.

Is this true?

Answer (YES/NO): YES